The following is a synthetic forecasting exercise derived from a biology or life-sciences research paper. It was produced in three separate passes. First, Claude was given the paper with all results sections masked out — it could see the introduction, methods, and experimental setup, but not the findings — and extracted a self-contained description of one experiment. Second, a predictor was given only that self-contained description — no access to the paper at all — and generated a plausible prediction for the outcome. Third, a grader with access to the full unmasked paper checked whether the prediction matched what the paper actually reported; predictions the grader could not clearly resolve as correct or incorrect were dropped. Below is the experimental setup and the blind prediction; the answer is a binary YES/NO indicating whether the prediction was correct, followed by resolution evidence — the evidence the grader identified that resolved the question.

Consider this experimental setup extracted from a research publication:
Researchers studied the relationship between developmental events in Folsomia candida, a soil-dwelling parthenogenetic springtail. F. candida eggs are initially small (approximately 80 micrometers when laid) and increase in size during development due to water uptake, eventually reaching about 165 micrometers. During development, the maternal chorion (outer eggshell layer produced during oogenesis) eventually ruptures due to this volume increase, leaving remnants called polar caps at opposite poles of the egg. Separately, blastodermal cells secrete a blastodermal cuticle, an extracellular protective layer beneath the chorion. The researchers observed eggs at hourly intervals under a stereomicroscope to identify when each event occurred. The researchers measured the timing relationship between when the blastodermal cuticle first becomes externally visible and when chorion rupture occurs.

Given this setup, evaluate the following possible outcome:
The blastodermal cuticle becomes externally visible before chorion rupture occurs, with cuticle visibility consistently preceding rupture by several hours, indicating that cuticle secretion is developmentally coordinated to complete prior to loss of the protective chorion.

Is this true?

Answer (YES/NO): NO